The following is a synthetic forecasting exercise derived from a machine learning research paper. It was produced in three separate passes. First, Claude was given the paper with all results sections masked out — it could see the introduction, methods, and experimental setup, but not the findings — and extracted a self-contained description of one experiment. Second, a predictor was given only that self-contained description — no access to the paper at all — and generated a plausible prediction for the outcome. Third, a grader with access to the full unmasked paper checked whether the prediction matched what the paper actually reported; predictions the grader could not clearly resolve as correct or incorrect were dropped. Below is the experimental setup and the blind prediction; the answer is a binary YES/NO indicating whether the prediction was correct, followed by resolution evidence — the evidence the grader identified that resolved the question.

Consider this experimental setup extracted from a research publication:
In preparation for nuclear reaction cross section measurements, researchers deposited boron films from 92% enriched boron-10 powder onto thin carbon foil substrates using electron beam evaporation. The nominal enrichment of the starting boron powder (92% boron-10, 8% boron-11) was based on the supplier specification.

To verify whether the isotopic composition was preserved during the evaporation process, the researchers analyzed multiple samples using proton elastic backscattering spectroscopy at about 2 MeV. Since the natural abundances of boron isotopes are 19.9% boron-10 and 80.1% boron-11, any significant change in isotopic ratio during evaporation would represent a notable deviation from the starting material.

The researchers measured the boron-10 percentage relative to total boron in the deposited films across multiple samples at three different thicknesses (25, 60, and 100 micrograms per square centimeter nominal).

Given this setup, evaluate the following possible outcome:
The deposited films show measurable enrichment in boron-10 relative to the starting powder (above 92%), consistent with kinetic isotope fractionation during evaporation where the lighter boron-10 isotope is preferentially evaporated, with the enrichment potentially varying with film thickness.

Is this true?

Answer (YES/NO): NO